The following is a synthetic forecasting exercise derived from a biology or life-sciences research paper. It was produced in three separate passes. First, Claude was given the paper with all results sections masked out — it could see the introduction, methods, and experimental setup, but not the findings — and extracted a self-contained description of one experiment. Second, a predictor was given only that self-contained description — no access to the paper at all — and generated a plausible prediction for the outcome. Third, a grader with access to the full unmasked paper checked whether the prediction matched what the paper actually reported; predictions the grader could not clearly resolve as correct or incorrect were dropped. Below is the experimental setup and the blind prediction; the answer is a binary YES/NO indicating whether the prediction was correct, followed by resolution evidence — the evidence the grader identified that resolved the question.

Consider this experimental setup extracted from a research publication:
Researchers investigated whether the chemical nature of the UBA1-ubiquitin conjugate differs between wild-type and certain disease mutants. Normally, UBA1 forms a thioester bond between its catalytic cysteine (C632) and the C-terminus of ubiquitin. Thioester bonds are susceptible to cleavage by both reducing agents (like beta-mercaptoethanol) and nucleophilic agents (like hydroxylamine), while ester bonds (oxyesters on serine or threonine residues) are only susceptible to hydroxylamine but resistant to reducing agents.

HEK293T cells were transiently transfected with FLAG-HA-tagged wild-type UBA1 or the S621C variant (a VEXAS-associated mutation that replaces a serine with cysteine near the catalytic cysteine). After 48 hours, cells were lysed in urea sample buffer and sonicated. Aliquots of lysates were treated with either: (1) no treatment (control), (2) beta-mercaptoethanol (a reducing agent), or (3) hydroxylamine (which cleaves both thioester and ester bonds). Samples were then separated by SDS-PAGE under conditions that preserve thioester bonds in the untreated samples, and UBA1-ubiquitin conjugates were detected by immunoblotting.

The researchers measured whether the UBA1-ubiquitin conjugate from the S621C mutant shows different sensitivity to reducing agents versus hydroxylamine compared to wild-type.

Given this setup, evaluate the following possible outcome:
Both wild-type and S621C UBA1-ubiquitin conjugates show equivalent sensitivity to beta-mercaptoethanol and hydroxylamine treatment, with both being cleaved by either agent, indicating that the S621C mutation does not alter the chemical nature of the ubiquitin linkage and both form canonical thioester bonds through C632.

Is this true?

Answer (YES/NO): NO